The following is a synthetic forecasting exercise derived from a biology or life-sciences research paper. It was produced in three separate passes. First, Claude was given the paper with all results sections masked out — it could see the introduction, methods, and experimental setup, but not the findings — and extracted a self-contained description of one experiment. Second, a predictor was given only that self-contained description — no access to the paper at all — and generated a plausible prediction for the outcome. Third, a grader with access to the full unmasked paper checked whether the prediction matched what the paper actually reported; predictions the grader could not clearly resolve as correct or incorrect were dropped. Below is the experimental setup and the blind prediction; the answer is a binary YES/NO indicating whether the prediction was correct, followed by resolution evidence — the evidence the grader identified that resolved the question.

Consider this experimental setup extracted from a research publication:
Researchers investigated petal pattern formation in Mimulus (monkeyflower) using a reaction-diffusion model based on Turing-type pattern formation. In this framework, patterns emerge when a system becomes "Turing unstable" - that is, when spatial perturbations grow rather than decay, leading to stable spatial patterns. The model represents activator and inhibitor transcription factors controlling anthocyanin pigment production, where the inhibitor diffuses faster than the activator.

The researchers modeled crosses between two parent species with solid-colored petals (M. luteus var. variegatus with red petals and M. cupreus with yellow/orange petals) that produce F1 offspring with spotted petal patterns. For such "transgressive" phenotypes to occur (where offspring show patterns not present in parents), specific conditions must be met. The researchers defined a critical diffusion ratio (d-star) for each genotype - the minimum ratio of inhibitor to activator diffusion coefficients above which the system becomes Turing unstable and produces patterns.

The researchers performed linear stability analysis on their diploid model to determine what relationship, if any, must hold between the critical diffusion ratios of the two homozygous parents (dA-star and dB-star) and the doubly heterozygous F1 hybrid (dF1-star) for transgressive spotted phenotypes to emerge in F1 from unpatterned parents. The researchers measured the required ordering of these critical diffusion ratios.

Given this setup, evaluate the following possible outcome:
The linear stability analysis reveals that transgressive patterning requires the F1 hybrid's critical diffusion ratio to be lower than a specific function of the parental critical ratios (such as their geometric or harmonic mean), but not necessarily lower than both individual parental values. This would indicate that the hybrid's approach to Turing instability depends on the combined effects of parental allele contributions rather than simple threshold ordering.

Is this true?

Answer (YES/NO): NO